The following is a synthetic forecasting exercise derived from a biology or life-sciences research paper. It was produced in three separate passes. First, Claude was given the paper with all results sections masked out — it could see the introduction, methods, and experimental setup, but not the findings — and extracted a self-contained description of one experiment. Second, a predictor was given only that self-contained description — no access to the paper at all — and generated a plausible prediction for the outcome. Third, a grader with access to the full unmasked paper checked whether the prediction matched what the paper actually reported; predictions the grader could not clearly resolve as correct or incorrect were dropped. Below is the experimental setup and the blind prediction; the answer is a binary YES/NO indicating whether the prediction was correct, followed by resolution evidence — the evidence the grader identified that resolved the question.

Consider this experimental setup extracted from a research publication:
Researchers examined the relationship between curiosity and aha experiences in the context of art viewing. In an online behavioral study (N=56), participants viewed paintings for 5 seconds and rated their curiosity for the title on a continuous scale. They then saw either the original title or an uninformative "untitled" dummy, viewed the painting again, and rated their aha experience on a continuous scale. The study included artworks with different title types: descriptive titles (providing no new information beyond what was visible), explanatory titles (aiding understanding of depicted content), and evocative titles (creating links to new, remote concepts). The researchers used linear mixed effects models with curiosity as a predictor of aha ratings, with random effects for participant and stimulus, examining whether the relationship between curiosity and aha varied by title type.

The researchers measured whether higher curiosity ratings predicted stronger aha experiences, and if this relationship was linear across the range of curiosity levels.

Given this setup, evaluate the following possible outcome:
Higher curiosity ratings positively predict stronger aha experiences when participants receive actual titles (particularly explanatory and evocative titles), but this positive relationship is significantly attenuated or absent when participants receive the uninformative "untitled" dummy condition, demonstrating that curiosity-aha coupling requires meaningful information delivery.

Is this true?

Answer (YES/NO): NO